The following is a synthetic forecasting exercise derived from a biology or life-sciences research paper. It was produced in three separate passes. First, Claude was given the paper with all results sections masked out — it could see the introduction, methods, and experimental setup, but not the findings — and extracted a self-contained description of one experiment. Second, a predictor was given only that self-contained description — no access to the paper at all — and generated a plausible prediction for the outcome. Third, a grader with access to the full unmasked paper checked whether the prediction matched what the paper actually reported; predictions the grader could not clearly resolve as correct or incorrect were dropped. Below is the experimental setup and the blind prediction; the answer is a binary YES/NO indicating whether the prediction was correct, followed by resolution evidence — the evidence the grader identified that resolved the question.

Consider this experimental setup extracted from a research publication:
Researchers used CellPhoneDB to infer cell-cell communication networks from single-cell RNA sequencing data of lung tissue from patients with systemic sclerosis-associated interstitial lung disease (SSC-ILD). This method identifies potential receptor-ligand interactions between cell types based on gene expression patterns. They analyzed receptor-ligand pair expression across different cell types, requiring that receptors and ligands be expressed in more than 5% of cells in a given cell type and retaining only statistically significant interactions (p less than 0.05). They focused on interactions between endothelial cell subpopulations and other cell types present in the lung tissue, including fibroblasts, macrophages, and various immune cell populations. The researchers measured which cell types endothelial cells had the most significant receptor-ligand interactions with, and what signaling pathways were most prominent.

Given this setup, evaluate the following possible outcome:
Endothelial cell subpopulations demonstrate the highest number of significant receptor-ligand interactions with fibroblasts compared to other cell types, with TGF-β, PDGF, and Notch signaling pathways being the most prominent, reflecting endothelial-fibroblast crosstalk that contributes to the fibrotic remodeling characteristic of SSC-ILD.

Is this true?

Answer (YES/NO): NO